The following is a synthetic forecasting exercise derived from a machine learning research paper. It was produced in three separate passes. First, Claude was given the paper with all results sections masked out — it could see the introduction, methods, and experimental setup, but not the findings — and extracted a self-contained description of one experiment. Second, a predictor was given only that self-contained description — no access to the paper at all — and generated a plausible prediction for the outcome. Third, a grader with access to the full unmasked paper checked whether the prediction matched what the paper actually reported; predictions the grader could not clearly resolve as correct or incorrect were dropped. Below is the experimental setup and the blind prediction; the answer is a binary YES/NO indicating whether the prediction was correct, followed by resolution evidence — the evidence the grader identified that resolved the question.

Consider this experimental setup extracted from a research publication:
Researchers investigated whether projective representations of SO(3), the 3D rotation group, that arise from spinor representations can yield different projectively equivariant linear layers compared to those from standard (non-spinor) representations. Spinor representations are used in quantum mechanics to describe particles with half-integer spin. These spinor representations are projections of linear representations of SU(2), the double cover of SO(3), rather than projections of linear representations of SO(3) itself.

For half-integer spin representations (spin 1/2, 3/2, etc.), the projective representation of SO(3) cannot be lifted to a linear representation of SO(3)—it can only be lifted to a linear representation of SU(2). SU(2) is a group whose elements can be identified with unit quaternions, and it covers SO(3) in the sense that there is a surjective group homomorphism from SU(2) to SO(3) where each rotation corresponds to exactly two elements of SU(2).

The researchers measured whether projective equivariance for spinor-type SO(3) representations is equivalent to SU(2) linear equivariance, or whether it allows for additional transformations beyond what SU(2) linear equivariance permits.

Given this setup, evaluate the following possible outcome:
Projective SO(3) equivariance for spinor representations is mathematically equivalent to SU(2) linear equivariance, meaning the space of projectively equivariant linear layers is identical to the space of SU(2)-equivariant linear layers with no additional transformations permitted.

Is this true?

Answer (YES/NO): YES